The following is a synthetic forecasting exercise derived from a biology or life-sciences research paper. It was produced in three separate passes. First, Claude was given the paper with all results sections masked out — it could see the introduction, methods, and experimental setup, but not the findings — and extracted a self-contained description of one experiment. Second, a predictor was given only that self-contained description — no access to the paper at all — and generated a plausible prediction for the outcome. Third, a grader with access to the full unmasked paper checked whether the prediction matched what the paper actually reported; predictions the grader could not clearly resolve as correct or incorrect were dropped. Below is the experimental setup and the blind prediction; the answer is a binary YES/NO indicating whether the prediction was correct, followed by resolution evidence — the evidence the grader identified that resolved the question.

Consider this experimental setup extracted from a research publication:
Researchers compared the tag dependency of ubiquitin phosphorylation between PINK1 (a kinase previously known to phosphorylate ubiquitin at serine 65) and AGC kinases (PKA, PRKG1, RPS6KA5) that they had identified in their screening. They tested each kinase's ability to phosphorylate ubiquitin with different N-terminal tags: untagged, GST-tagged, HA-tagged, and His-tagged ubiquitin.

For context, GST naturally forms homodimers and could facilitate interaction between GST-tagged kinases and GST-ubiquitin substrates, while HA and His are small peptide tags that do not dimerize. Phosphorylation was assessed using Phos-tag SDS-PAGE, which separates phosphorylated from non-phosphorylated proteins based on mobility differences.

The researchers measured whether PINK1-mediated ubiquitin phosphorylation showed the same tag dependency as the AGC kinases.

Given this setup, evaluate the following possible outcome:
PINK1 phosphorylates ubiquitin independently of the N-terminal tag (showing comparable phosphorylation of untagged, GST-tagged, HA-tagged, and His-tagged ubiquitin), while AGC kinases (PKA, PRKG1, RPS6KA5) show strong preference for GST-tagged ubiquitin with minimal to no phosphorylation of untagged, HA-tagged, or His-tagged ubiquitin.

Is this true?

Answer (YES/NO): YES